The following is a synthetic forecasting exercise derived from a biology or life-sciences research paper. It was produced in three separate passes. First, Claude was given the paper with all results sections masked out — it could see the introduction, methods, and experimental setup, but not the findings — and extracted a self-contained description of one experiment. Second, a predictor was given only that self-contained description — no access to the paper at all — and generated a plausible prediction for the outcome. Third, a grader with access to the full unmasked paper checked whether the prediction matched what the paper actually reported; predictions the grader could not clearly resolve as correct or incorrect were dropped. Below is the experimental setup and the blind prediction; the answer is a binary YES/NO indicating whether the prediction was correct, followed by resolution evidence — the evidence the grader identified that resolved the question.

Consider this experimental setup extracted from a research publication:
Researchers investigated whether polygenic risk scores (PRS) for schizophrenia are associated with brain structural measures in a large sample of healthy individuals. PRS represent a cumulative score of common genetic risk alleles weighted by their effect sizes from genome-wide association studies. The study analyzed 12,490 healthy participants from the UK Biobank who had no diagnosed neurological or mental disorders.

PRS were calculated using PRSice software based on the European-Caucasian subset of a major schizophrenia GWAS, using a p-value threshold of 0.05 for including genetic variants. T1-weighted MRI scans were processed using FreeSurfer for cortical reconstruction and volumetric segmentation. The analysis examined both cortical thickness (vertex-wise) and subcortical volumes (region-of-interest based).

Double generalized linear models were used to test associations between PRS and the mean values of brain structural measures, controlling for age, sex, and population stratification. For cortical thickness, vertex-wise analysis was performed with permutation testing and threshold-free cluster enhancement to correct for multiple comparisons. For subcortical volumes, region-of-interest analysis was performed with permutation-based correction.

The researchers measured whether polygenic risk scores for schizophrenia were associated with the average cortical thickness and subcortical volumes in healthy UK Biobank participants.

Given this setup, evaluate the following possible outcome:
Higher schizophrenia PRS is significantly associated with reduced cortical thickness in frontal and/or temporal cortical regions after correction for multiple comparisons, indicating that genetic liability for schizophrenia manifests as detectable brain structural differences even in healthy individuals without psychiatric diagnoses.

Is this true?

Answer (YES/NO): YES